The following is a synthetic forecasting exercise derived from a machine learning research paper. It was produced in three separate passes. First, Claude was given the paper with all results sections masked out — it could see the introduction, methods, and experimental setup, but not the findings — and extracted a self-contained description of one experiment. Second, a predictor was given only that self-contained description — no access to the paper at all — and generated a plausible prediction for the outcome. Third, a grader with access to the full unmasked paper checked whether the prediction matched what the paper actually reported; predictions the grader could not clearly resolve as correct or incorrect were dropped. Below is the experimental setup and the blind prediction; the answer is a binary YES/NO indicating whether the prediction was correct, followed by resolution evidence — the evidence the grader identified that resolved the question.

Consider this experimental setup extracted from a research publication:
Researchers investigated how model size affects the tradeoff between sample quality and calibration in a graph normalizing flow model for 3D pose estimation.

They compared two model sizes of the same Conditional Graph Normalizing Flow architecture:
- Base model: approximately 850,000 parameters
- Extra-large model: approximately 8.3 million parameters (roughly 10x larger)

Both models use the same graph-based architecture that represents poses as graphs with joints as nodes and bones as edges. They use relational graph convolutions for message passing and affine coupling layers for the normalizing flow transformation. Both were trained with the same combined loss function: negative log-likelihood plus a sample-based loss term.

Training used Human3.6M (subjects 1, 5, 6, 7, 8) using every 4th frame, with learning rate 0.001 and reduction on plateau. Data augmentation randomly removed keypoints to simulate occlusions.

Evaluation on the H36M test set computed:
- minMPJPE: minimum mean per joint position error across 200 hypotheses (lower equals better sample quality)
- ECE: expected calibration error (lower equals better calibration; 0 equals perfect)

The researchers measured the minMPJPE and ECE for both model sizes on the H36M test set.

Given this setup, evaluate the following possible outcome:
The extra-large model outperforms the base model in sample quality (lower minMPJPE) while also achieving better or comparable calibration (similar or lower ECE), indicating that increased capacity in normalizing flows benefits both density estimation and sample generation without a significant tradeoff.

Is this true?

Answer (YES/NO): NO